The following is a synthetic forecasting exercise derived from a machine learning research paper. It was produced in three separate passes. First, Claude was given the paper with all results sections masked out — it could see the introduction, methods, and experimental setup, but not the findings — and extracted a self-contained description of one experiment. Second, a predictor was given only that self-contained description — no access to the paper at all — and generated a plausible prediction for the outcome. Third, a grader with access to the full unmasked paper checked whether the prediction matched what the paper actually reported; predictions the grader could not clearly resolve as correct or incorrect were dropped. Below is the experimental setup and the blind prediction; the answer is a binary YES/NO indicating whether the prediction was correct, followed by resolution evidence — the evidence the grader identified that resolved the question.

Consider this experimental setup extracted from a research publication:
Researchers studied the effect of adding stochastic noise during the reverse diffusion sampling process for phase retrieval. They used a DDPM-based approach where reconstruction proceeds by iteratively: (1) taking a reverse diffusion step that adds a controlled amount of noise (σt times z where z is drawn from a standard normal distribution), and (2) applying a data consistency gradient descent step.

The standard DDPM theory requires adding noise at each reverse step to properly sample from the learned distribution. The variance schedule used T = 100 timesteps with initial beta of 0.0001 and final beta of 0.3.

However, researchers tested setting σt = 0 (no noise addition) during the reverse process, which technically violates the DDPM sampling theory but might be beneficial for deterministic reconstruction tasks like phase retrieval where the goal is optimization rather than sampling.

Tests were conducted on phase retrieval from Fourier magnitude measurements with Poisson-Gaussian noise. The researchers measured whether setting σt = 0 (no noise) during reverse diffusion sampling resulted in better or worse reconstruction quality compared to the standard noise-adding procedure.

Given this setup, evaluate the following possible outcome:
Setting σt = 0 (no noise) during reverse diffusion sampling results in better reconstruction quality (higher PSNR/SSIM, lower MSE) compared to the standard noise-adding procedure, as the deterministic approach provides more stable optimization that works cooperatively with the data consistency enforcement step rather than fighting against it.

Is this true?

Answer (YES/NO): YES